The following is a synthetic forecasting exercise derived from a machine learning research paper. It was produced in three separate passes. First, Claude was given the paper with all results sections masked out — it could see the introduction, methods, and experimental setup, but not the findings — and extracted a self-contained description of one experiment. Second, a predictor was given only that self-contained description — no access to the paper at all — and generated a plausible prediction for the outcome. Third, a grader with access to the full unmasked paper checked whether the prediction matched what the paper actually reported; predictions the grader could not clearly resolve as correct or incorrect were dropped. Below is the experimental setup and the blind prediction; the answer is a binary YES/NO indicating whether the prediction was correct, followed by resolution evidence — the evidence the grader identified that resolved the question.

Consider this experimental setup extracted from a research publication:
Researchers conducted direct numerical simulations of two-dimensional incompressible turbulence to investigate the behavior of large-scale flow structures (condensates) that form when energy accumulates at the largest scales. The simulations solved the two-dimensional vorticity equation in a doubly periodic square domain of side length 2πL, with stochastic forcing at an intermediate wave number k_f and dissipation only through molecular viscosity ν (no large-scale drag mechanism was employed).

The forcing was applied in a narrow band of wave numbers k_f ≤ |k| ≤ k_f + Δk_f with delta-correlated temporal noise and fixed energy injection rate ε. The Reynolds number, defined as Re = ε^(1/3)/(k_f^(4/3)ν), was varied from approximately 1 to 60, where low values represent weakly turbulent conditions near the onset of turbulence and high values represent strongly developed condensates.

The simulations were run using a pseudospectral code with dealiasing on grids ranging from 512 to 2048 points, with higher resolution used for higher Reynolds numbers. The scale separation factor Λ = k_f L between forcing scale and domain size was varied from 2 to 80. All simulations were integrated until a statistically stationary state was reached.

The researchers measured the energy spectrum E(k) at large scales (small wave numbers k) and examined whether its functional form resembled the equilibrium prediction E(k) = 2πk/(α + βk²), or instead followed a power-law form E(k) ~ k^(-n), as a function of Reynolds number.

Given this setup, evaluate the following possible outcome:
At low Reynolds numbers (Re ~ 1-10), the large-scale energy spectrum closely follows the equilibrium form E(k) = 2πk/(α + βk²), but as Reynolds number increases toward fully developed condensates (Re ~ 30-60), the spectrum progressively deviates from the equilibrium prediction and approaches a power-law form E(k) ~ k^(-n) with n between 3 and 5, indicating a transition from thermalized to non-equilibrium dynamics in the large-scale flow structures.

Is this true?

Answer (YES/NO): NO